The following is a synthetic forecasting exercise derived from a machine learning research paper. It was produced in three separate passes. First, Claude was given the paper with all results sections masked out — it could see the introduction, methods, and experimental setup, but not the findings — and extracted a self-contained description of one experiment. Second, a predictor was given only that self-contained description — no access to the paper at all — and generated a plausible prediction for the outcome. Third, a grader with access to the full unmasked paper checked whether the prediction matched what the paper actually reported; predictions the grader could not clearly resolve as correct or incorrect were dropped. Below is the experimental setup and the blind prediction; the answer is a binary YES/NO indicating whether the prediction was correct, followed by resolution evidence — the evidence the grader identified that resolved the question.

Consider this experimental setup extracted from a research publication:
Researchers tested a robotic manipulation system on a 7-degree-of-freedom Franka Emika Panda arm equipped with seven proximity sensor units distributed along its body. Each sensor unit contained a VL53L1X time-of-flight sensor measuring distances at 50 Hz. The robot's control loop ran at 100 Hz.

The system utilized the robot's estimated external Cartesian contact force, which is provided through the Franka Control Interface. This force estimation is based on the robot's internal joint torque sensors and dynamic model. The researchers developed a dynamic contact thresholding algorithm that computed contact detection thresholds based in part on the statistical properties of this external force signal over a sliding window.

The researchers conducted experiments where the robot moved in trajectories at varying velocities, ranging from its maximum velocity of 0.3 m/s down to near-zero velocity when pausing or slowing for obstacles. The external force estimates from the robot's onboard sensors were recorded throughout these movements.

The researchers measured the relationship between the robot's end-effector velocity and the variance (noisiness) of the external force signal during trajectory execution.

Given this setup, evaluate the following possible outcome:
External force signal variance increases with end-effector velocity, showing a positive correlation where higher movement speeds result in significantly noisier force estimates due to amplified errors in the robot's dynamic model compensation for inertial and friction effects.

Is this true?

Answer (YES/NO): NO